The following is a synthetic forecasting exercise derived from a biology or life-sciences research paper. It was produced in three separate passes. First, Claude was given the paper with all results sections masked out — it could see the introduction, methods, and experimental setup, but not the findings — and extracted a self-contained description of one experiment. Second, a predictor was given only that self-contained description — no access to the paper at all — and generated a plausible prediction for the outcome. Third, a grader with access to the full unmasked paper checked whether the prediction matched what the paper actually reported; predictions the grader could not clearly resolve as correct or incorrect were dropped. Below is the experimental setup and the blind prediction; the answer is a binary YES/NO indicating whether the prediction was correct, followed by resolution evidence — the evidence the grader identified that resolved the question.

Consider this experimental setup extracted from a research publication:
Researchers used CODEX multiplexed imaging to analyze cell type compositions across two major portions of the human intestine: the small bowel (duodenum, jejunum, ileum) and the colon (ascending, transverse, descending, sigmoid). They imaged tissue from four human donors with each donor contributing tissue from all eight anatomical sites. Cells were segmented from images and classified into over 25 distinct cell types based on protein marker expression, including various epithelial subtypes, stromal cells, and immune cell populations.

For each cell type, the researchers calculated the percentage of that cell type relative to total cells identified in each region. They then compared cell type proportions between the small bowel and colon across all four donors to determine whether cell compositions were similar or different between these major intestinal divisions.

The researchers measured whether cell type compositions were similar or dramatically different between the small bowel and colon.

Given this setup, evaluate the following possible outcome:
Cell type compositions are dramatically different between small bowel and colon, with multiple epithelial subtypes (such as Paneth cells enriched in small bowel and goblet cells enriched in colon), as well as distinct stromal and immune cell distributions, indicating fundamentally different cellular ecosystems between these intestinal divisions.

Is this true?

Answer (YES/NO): NO